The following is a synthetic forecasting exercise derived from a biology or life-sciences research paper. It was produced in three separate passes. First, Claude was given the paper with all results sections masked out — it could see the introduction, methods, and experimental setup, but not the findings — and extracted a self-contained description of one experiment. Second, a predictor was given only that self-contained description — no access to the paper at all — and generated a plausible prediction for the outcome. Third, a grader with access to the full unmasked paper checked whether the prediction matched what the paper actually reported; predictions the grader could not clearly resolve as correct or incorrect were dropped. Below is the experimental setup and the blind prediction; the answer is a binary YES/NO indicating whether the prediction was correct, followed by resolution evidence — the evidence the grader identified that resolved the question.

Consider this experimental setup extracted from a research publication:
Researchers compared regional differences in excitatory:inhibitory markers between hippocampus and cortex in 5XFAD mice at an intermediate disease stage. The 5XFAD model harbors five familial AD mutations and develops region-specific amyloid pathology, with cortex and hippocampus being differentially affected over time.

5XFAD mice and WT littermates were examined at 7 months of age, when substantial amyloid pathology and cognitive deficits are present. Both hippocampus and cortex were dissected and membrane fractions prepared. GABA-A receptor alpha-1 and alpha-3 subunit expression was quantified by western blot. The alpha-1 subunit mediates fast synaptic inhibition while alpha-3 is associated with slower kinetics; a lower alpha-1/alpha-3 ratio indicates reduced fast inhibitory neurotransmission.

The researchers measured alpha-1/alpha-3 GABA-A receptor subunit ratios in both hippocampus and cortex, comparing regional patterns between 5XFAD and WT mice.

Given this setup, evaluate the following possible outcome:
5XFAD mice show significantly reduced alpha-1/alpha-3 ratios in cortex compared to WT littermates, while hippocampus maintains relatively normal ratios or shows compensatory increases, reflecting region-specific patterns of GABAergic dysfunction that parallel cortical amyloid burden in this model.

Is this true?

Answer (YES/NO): NO